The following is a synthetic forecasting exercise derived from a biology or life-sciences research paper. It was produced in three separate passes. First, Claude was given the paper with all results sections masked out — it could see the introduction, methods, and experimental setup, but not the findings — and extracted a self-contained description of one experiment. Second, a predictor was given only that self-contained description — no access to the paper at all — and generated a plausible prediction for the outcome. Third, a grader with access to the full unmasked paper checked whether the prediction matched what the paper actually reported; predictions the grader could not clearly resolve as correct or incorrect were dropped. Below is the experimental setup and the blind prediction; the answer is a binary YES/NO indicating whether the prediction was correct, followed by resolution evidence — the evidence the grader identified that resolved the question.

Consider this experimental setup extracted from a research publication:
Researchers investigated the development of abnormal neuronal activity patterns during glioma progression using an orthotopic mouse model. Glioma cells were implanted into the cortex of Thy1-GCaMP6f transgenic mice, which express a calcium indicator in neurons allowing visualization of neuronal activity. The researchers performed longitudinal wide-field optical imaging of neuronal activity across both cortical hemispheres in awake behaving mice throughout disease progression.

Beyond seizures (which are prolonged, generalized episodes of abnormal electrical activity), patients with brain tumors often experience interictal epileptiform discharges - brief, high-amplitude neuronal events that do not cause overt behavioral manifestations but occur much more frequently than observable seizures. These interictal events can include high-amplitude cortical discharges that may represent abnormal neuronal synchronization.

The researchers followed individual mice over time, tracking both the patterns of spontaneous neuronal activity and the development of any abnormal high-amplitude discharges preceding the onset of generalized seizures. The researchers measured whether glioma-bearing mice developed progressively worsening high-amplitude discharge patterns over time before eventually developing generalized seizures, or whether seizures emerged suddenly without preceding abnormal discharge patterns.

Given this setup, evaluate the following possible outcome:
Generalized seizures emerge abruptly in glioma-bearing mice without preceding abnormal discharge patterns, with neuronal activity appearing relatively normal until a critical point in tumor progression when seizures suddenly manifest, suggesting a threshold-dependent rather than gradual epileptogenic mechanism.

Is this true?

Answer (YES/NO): NO